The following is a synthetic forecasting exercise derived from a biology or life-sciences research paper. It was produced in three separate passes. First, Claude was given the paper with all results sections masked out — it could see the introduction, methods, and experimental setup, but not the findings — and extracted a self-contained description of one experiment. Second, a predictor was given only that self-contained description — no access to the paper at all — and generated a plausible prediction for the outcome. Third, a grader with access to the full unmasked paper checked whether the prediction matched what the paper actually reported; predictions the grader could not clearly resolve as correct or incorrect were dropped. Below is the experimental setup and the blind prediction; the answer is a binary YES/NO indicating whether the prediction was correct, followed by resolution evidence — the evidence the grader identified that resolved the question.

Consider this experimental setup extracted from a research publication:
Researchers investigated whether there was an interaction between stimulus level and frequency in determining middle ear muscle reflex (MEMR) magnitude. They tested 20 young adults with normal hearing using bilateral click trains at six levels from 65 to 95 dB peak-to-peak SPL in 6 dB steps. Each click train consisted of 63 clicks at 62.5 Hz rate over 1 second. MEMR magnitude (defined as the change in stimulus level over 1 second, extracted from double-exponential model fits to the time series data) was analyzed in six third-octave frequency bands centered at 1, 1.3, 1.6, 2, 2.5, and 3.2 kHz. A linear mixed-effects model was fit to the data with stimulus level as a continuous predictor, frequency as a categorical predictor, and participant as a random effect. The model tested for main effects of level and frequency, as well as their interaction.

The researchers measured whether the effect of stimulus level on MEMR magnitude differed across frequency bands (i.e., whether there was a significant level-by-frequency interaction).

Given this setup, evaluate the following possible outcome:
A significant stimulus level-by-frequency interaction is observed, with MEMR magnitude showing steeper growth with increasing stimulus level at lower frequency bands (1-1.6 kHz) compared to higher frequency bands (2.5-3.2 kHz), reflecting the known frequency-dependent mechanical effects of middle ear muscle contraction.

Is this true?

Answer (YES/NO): NO